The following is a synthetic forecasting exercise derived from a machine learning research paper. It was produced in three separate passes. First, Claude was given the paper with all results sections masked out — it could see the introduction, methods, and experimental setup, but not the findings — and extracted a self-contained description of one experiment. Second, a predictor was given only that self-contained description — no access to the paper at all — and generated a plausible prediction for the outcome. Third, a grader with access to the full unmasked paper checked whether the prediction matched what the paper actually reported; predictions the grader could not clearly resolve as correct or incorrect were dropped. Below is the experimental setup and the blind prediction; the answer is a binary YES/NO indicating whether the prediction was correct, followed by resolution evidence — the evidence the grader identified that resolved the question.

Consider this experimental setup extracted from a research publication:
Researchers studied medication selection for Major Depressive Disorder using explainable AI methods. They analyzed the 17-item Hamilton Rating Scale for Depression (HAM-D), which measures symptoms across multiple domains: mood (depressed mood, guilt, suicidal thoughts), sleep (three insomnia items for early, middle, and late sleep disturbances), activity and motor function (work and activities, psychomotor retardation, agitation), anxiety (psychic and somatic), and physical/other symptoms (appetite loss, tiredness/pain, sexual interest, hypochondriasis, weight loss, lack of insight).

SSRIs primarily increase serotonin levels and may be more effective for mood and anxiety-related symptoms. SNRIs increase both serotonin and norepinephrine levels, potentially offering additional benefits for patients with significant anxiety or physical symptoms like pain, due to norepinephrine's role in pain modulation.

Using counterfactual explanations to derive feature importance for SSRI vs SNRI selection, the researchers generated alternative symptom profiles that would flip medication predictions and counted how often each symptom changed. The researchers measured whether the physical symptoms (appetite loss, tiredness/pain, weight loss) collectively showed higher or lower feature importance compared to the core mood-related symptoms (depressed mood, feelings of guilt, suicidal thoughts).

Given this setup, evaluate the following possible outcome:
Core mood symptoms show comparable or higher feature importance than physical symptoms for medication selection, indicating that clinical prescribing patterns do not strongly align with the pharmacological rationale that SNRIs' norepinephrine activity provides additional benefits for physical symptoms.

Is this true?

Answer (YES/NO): NO